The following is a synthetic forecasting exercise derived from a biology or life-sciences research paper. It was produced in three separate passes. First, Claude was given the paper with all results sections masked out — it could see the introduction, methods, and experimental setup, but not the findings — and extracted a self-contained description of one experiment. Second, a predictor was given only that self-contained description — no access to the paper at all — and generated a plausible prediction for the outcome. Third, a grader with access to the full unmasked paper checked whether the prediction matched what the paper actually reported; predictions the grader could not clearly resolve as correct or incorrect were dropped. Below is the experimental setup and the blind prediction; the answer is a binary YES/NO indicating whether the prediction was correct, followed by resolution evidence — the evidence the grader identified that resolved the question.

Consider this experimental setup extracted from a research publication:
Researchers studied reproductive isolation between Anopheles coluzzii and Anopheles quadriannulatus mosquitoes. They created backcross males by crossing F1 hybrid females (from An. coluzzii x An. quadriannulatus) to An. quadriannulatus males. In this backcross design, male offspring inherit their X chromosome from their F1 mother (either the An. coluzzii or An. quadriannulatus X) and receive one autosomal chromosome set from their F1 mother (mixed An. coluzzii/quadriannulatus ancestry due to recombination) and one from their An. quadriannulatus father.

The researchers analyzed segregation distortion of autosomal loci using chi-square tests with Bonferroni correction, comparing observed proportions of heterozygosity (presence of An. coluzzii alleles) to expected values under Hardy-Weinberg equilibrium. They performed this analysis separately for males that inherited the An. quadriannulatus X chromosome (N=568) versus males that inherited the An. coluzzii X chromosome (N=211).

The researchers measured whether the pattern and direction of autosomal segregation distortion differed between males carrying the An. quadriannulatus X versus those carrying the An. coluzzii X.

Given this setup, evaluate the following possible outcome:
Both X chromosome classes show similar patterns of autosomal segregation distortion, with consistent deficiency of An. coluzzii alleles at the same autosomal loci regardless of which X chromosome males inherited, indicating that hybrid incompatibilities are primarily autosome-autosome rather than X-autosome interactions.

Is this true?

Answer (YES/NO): NO